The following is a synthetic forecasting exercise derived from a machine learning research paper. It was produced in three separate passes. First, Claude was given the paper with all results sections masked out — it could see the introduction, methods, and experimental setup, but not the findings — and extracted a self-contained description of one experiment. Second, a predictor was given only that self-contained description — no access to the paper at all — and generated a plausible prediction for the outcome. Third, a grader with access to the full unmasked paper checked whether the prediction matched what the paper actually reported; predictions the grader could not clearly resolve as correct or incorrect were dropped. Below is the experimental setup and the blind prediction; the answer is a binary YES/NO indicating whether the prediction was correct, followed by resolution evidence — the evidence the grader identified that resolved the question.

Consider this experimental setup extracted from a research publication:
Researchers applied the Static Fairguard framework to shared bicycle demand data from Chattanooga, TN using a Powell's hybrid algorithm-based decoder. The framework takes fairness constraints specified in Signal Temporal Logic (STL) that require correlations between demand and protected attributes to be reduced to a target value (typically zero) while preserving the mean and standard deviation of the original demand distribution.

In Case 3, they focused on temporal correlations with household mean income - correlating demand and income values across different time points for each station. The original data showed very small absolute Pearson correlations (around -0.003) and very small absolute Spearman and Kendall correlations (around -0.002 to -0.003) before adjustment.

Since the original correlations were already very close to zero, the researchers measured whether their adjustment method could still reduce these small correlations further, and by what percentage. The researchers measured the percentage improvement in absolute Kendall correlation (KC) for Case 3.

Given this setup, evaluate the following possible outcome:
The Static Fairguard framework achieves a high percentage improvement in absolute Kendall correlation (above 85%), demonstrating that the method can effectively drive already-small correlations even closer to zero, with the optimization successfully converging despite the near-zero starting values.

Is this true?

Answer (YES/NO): YES